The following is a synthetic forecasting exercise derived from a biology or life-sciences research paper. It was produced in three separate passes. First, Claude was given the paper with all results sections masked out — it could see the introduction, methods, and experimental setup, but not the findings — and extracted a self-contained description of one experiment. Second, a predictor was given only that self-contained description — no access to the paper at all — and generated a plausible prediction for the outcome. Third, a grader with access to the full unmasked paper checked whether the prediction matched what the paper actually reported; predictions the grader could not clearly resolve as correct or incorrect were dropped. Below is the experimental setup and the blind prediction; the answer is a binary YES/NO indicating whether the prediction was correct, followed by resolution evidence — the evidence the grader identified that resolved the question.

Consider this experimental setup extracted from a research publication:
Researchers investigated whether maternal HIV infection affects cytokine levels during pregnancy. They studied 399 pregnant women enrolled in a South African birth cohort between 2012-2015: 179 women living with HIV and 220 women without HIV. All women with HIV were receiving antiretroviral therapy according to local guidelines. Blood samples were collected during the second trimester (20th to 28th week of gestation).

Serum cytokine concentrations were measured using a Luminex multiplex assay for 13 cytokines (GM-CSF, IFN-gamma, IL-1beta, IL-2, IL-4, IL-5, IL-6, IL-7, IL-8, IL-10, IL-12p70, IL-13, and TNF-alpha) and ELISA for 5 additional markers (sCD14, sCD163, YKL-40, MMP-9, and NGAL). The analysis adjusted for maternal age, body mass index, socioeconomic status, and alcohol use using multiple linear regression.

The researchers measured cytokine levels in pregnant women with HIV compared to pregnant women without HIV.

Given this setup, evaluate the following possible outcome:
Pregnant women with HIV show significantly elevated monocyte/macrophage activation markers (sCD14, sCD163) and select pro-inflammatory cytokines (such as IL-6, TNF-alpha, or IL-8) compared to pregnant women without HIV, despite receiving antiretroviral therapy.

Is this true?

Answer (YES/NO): NO